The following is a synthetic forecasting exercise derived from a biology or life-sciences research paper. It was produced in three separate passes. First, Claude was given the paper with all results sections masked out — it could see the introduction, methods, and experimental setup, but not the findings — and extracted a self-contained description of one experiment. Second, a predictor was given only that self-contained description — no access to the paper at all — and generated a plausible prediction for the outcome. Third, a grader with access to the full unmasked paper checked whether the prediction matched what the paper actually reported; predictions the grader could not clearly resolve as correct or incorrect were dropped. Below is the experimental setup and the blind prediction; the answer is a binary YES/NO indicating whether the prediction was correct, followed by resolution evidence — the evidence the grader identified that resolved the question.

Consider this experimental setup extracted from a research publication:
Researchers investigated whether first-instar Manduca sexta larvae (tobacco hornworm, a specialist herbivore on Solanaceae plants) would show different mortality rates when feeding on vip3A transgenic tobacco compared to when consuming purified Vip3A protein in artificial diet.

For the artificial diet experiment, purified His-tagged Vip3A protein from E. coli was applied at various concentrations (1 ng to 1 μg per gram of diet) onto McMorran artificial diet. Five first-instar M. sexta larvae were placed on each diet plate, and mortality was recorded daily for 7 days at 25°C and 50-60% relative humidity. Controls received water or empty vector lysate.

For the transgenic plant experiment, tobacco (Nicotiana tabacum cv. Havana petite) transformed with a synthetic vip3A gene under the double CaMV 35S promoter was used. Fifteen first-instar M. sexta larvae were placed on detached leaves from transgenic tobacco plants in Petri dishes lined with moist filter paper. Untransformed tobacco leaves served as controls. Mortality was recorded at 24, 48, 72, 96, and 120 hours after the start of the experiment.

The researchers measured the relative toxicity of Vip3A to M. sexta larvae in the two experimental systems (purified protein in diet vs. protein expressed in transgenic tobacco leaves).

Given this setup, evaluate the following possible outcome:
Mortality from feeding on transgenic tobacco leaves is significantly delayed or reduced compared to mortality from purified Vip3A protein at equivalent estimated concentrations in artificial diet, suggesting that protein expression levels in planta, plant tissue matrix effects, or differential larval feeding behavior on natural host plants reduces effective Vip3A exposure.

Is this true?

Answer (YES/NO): NO